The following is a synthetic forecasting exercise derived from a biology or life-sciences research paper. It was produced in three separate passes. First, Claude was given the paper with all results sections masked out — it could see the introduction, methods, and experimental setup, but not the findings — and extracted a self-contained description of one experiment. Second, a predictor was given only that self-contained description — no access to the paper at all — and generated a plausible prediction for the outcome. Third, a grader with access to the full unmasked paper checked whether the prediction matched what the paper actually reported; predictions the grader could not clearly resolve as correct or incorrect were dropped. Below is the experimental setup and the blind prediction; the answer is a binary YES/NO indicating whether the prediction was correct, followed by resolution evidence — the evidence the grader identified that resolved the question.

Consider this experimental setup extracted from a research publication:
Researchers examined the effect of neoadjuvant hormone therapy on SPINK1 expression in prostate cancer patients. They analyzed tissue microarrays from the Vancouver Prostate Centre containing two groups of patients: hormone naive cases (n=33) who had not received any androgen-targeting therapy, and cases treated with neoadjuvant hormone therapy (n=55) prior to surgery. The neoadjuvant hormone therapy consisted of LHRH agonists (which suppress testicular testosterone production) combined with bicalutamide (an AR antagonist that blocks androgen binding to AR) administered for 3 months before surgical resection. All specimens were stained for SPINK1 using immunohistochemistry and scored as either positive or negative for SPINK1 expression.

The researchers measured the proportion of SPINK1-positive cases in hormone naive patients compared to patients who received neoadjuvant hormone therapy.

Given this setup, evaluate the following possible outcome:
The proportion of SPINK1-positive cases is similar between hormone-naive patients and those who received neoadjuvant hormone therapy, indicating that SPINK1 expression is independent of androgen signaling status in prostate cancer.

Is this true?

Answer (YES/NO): NO